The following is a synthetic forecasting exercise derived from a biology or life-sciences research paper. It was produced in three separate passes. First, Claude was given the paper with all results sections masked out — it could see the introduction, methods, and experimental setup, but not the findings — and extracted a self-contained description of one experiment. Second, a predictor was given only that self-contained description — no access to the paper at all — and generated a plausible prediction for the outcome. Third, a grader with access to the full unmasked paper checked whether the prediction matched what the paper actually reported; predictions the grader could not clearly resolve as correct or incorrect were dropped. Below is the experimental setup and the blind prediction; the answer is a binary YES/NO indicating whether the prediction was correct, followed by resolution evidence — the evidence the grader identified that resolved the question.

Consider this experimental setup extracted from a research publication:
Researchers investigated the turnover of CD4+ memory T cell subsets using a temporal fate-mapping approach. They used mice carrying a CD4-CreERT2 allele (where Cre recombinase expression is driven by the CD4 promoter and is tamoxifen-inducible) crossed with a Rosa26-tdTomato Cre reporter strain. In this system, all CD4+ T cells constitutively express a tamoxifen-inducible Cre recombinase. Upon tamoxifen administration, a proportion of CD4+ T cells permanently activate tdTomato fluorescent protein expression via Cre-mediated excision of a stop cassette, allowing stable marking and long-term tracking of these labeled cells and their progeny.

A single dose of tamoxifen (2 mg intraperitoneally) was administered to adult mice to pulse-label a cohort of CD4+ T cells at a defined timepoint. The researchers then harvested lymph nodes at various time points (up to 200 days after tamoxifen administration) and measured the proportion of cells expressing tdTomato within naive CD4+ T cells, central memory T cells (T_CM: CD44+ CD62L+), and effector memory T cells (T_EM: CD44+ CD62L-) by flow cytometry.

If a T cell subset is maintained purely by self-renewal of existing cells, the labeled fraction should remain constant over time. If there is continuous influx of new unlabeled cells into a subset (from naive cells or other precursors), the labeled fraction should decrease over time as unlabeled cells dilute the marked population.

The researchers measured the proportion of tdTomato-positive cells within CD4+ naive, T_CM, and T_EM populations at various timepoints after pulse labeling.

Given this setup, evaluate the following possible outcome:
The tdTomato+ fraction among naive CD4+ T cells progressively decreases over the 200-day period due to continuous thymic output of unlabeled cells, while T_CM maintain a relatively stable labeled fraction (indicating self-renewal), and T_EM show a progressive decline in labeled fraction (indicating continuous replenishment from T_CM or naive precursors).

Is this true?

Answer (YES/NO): NO